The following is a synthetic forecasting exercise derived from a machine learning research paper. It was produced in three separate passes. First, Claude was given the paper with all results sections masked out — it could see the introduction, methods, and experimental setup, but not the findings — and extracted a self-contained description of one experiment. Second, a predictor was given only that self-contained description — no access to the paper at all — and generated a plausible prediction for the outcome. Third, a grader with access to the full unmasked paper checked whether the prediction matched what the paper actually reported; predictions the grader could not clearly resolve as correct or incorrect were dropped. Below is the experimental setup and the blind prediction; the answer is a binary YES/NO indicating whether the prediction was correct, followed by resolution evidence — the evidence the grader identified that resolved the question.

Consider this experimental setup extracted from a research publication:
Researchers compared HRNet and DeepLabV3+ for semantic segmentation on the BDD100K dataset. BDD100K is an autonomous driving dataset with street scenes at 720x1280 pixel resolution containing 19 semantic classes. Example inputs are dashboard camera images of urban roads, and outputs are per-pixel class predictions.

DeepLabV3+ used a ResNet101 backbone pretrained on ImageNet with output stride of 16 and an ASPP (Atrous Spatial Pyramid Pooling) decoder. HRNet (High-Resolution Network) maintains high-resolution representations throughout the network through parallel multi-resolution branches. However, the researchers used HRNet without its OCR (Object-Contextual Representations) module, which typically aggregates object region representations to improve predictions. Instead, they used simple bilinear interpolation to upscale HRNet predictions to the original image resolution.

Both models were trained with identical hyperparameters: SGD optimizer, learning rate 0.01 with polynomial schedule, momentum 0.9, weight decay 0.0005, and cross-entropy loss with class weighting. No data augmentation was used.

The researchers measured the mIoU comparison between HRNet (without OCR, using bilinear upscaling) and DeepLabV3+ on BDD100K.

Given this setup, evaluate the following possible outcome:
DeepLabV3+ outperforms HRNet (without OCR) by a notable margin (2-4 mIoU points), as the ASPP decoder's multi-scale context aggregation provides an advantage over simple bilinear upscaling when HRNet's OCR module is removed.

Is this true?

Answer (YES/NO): NO